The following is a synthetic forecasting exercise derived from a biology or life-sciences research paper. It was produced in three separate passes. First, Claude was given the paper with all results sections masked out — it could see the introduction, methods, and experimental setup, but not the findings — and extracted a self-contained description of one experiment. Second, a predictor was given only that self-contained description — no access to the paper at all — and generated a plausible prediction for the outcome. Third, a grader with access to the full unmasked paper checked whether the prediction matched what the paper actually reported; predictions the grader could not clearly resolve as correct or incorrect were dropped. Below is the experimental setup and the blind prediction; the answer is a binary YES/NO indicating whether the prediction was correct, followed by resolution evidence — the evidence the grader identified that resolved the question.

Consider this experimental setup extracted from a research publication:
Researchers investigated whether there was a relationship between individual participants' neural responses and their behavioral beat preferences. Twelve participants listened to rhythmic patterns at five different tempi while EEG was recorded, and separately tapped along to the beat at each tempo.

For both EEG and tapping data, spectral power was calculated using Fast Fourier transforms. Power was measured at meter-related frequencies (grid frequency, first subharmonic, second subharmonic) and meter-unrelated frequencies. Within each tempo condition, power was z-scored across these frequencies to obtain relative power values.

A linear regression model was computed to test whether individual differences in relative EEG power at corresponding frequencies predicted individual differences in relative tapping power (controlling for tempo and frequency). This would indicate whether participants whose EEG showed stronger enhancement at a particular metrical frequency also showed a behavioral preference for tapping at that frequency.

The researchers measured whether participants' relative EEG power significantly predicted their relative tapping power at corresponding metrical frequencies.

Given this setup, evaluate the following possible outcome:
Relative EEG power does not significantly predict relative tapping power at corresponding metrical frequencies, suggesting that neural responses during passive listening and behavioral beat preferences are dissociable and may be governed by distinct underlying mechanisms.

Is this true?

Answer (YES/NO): YES